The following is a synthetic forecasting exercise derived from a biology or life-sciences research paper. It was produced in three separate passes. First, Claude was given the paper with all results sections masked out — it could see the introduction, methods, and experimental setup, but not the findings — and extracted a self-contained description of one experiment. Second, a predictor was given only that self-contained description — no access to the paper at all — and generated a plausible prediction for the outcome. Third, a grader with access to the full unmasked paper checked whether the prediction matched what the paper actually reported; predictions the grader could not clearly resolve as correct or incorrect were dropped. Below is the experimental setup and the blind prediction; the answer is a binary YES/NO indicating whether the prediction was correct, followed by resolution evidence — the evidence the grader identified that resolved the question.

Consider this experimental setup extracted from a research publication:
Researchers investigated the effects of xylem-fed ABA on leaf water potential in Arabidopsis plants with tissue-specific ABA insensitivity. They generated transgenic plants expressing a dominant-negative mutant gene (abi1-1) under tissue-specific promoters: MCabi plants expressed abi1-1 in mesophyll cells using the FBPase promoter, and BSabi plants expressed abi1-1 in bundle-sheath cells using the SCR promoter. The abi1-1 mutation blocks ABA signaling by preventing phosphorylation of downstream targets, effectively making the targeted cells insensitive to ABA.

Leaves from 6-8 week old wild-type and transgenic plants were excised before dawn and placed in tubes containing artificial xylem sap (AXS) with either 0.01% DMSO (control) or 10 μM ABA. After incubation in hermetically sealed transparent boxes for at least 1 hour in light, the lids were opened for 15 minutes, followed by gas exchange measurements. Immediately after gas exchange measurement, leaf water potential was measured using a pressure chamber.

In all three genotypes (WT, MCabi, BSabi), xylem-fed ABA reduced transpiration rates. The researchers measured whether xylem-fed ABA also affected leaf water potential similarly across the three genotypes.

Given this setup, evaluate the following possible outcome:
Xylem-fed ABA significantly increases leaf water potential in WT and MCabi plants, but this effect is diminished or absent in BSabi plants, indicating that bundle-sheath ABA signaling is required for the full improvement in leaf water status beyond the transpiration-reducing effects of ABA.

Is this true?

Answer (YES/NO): NO